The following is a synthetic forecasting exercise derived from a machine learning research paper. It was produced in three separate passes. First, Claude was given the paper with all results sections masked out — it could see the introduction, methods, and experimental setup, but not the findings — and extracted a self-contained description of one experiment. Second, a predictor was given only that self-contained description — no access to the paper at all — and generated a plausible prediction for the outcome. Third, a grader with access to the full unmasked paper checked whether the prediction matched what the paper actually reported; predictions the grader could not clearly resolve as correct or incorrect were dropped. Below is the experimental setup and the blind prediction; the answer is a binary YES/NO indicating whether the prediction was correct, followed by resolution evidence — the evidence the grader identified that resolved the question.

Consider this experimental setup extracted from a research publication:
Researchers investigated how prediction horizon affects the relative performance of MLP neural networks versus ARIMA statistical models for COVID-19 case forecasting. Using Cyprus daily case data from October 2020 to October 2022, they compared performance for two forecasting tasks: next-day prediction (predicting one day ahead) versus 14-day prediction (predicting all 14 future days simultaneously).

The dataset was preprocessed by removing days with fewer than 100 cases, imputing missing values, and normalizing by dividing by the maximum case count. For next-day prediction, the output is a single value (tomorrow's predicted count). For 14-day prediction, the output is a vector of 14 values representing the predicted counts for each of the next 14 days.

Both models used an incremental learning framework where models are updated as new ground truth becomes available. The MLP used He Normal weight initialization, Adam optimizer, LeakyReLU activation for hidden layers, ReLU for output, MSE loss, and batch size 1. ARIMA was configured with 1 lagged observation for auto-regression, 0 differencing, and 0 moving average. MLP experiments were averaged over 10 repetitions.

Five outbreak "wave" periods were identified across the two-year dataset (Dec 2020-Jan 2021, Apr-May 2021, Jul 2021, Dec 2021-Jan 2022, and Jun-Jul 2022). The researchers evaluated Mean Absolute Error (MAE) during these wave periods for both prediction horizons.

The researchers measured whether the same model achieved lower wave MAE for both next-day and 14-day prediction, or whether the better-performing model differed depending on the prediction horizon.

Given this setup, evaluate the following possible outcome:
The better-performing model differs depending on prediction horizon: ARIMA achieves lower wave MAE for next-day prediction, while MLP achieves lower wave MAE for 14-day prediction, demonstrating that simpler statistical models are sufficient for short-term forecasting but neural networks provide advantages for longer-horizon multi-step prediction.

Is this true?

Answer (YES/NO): YES